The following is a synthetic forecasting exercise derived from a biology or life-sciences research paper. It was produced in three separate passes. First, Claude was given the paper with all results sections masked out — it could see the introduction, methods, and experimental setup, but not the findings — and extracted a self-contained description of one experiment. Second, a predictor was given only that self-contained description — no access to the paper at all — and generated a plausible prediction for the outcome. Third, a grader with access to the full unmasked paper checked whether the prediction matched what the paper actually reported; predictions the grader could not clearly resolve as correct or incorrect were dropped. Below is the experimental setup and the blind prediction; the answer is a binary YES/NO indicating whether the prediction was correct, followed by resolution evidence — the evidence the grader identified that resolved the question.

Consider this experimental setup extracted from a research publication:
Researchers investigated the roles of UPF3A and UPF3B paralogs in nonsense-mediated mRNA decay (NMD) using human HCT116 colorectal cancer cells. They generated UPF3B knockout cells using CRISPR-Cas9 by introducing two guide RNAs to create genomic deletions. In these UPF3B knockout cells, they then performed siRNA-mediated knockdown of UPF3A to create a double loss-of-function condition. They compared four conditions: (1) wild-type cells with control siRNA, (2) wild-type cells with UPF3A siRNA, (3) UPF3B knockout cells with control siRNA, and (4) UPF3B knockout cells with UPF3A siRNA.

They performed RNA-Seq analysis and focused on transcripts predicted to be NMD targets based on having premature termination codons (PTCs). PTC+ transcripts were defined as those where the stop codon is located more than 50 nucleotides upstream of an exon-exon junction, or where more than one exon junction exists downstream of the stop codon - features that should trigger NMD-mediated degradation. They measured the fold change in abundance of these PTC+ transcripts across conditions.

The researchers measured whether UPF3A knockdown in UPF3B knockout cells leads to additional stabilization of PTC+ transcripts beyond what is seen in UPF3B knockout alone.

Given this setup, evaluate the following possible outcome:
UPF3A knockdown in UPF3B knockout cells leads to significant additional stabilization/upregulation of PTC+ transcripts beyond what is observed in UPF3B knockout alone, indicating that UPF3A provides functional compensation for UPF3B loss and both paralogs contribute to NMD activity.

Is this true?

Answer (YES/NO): YES